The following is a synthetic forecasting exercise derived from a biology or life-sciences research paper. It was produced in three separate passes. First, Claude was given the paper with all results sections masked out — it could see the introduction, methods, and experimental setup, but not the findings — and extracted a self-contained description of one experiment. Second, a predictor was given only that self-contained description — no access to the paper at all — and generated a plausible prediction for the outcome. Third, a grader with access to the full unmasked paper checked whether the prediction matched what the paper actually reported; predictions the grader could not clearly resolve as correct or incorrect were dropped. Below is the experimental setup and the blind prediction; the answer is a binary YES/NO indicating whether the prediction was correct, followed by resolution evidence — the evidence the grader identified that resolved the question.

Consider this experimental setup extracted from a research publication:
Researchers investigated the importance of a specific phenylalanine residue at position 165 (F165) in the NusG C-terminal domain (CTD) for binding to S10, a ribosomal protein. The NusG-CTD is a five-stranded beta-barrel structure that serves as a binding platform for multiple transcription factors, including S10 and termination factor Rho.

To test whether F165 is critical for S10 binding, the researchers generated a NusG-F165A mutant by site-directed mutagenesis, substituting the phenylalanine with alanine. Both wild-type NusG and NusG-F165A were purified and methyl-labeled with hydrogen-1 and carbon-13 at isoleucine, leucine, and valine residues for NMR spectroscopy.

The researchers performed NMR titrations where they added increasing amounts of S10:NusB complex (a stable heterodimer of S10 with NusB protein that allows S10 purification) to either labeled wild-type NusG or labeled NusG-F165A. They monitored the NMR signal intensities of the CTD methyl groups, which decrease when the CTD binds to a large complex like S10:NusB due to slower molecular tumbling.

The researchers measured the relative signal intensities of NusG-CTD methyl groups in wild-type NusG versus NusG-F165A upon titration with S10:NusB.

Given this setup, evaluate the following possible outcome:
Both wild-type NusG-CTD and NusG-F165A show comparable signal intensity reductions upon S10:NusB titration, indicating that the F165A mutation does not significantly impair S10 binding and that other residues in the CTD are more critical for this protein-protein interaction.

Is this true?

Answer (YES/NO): NO